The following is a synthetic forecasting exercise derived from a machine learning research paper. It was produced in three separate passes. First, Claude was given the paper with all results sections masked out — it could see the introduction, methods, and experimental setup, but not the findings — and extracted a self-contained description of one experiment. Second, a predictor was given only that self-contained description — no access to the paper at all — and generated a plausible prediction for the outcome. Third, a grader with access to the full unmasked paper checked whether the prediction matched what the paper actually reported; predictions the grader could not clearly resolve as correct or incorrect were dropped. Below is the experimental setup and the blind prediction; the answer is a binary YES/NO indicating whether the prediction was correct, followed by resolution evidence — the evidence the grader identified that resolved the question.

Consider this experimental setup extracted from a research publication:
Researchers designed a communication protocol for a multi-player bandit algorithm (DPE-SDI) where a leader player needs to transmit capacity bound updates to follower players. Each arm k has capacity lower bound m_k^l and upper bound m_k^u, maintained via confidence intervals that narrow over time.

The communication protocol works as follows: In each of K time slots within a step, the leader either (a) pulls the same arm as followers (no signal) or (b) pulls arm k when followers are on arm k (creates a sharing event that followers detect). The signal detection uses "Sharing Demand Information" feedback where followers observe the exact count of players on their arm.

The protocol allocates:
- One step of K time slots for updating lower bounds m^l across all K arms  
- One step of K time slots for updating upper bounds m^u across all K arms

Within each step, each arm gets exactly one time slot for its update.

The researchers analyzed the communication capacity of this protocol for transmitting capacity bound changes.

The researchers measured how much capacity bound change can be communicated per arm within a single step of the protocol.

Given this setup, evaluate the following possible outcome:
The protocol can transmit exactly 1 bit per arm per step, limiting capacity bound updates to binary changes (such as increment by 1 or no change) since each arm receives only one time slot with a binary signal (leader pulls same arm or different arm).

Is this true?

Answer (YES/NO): YES